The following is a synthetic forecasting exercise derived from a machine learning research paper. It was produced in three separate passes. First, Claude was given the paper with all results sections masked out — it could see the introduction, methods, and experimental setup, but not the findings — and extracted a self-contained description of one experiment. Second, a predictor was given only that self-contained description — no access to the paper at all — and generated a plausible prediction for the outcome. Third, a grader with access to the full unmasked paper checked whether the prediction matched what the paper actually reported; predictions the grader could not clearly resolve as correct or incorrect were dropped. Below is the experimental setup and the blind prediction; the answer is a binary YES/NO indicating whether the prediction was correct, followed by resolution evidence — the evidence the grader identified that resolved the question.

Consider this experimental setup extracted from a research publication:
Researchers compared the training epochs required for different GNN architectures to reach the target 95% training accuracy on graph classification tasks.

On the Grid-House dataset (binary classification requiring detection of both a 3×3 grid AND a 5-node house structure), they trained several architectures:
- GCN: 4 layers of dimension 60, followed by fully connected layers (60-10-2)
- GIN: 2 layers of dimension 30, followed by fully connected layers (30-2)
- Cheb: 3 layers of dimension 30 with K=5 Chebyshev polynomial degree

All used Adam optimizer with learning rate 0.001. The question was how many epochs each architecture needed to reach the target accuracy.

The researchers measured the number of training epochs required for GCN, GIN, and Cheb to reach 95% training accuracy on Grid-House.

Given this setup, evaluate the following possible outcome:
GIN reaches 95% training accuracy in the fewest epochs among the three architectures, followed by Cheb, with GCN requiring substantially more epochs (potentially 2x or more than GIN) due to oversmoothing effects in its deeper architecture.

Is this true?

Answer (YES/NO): NO